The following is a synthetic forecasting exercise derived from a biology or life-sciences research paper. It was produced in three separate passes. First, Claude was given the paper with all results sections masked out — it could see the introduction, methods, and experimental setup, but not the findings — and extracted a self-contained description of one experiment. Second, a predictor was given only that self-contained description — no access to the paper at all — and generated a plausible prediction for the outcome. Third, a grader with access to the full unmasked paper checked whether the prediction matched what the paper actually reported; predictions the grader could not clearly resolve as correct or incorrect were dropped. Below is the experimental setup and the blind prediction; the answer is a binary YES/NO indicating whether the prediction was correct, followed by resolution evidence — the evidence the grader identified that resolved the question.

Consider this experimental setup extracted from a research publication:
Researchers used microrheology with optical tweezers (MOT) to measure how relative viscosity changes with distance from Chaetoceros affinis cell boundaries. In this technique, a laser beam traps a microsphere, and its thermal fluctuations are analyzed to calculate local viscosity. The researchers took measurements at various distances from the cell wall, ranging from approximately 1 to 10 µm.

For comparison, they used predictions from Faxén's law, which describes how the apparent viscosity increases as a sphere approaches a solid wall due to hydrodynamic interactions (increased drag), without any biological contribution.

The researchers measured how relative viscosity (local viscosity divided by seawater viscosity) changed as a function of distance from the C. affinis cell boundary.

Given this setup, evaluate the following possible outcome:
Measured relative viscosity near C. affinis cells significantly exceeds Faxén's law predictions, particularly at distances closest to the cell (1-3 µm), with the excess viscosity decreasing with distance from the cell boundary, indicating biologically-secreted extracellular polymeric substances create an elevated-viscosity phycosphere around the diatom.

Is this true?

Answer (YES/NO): YES